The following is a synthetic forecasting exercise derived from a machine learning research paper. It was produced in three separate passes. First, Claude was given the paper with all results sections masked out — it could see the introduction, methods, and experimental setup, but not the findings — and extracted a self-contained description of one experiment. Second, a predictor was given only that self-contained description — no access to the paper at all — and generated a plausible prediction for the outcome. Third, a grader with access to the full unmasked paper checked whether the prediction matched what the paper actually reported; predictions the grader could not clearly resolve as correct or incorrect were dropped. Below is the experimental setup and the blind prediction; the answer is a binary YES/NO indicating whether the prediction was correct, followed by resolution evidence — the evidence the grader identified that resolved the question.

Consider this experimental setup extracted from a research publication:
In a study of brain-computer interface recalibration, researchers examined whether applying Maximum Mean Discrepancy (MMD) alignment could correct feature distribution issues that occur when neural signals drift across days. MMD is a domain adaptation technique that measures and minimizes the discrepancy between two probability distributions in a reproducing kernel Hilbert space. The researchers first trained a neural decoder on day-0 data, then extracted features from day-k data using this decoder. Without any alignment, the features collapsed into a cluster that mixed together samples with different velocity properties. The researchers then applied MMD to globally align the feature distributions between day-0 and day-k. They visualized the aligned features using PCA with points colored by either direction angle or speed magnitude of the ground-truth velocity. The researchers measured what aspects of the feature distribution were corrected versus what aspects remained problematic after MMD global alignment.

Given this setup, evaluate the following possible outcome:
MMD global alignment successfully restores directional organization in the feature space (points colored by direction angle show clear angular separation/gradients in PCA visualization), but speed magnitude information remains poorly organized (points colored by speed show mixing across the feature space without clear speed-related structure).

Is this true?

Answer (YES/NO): YES